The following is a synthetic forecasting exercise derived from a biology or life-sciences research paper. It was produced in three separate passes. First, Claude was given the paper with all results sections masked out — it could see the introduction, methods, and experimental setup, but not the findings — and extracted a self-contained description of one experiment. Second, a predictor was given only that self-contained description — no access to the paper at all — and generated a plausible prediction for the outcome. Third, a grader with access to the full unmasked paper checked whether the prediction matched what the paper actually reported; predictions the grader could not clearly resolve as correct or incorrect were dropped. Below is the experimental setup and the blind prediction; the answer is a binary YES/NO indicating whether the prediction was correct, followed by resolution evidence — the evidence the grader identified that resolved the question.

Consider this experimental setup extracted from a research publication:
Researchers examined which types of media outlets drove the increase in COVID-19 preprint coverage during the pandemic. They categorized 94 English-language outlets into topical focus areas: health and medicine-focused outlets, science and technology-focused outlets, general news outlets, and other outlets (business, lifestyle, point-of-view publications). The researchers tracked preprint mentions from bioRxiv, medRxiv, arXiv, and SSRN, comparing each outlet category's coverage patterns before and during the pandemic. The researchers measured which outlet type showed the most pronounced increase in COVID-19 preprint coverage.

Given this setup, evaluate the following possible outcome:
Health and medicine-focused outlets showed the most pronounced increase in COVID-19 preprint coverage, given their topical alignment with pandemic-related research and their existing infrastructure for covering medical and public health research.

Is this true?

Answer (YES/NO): YES